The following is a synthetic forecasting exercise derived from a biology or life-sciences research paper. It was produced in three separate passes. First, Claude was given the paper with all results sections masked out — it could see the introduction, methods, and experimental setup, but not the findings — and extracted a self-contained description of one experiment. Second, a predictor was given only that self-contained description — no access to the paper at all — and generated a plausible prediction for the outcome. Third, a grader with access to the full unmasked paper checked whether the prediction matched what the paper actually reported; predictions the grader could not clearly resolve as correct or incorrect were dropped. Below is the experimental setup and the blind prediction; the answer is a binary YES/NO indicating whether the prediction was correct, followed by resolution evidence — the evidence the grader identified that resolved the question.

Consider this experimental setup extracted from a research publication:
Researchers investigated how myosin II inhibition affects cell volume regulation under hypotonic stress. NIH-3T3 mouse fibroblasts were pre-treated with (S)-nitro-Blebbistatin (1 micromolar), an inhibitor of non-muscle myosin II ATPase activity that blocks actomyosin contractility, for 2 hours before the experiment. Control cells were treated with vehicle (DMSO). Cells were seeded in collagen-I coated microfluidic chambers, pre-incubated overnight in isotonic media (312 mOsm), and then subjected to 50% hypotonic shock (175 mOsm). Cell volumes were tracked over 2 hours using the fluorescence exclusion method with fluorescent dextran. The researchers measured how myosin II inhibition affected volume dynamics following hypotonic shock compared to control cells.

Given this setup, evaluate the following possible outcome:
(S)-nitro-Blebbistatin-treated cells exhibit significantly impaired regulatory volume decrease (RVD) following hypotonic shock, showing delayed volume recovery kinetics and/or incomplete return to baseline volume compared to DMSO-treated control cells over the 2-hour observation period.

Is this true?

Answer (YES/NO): NO